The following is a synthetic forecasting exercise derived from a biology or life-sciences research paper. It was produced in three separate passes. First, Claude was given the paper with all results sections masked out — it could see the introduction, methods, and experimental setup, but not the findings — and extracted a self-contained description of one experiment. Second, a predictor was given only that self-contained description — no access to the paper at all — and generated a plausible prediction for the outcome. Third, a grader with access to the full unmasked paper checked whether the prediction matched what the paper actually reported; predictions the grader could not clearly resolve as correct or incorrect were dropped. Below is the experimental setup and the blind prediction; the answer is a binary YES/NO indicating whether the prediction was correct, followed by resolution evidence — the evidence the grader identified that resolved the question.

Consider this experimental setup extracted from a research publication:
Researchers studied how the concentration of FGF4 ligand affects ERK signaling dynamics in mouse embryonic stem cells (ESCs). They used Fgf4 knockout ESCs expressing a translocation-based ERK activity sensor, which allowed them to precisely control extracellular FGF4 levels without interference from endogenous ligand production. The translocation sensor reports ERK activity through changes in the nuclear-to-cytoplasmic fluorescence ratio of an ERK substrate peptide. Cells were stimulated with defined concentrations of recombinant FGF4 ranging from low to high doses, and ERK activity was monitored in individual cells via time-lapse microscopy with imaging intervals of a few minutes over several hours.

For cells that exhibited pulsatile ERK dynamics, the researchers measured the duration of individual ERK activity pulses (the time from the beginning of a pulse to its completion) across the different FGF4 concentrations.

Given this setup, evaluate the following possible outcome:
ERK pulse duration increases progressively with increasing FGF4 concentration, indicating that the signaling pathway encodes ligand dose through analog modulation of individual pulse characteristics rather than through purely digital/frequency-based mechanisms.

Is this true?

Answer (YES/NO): NO